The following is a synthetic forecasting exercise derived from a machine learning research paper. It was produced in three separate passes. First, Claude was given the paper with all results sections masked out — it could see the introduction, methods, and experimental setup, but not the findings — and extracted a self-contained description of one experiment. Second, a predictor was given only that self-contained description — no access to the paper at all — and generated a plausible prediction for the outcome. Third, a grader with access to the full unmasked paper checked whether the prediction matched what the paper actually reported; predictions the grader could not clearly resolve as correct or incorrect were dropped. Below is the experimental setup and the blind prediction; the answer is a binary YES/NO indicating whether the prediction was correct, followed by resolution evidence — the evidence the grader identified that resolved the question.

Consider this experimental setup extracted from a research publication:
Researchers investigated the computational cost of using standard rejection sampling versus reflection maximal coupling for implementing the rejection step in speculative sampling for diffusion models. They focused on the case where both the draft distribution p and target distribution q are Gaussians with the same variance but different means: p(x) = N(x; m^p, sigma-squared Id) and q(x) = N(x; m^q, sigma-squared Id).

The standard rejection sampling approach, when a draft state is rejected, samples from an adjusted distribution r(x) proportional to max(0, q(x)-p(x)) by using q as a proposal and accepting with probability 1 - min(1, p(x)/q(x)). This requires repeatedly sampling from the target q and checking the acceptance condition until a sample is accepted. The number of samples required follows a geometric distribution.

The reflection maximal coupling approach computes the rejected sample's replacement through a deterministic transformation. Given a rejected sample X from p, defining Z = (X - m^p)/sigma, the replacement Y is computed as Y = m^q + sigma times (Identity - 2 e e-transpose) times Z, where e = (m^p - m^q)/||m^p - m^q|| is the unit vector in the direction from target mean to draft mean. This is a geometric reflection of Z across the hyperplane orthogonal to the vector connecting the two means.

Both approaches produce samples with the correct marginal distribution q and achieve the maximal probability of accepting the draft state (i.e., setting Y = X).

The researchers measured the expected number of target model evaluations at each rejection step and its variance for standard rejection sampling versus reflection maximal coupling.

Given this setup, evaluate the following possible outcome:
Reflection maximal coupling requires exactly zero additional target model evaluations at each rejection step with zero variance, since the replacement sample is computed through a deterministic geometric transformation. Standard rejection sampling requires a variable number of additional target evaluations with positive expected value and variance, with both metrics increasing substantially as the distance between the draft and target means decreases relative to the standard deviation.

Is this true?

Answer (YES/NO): NO